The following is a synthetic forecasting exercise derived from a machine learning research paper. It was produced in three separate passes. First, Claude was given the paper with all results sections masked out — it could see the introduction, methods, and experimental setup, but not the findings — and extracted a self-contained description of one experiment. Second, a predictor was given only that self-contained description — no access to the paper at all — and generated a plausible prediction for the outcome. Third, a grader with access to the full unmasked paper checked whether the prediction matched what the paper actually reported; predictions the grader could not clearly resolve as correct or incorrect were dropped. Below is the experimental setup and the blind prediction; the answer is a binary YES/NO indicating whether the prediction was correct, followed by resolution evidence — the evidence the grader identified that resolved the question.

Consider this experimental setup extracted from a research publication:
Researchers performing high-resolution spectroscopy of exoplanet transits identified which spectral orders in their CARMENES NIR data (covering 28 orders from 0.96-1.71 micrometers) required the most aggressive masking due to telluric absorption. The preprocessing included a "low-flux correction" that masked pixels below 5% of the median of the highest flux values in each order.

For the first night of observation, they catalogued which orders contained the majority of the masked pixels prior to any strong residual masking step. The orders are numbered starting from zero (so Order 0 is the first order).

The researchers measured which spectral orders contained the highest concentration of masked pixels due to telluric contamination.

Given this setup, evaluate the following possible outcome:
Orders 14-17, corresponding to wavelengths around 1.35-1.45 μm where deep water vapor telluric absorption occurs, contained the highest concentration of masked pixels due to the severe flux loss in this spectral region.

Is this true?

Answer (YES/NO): NO